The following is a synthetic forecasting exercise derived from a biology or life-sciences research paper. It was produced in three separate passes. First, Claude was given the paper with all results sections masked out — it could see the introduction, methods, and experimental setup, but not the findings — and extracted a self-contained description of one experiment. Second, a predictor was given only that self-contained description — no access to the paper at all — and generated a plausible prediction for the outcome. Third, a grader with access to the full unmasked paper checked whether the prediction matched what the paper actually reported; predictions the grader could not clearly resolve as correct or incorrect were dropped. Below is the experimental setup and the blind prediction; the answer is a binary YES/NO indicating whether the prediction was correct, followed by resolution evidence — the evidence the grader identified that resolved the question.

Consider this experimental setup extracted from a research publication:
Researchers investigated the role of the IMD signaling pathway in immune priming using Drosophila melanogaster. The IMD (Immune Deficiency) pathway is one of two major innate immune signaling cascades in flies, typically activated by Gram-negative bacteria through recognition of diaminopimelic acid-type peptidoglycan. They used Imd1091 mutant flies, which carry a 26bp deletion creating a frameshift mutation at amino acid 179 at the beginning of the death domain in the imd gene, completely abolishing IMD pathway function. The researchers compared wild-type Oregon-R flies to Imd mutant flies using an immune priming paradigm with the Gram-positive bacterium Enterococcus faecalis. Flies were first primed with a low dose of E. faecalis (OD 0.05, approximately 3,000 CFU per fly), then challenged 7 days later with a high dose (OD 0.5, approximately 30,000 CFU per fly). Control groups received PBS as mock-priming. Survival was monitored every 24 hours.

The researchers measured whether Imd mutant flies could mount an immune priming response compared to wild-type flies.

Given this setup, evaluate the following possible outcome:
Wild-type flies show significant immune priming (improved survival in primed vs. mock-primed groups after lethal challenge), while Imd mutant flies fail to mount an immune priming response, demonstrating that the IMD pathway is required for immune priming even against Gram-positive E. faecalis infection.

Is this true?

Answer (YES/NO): NO